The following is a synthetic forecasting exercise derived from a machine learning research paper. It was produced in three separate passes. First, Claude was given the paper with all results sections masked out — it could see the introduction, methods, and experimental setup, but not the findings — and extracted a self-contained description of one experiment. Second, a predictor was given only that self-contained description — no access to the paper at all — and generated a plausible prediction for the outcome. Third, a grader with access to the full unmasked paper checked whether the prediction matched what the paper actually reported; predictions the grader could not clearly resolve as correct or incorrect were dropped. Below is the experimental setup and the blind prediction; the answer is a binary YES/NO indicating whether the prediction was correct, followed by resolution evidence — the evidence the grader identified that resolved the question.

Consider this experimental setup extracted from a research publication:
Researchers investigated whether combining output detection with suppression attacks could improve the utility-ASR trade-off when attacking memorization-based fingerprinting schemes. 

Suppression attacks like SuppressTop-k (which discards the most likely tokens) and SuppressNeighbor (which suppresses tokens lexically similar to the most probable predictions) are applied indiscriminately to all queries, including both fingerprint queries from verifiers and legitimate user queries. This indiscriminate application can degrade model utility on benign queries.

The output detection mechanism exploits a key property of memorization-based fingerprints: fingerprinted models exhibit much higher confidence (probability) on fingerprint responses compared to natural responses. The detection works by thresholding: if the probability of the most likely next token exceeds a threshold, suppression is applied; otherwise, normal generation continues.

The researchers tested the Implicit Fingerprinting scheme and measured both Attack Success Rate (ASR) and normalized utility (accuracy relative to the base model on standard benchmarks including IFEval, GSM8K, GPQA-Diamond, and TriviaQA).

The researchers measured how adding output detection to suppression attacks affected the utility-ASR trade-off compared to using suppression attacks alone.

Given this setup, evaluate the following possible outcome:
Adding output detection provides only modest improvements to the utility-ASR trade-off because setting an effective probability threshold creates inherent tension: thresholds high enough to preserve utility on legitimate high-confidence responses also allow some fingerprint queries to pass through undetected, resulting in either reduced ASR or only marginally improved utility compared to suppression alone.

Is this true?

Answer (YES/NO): NO